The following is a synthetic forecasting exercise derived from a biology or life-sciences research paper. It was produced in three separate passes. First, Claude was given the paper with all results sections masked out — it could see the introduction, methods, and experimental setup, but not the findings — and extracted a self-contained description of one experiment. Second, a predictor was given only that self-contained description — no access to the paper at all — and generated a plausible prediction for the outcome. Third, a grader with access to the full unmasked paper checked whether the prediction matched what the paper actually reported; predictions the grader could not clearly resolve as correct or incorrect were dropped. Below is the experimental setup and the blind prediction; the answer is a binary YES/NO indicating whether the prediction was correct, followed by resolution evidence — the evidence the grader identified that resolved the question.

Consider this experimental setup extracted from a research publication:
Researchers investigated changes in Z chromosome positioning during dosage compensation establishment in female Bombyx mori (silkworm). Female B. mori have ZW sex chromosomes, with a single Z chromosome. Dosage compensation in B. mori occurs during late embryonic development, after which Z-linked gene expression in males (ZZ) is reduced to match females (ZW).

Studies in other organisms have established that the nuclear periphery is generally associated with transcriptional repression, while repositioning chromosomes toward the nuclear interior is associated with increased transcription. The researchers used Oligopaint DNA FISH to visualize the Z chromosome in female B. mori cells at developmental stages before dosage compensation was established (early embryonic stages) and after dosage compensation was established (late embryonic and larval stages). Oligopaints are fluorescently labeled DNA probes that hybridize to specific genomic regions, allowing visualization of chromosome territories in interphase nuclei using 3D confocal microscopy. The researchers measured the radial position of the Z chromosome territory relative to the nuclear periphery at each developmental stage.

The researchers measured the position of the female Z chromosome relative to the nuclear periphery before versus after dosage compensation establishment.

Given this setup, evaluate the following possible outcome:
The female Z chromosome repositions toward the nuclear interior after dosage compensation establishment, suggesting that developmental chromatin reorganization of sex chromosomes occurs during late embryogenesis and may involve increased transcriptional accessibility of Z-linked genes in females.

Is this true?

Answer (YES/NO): YES